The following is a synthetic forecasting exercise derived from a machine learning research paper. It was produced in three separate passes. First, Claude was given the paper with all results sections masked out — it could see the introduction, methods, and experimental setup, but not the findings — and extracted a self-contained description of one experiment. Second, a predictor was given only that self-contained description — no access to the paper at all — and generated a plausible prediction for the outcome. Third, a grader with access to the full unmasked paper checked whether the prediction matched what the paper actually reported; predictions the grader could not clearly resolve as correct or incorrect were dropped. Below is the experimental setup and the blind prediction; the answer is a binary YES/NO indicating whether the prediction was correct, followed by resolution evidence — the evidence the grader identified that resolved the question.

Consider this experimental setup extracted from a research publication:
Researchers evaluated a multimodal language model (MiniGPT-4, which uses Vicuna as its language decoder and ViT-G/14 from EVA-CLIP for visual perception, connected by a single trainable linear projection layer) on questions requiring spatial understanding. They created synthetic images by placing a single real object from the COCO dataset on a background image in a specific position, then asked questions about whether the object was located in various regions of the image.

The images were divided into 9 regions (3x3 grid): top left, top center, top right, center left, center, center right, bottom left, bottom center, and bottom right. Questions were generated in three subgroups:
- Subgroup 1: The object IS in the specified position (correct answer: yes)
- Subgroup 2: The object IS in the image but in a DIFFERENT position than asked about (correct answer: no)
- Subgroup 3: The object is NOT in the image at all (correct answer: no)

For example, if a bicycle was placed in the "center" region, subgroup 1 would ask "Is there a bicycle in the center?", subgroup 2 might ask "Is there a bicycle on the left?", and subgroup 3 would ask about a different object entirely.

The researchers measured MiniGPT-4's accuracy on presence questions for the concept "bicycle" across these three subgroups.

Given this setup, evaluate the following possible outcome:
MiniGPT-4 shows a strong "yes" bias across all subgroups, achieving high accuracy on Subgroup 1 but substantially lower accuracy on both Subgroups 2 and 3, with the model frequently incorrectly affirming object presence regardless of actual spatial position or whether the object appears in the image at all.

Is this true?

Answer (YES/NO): NO